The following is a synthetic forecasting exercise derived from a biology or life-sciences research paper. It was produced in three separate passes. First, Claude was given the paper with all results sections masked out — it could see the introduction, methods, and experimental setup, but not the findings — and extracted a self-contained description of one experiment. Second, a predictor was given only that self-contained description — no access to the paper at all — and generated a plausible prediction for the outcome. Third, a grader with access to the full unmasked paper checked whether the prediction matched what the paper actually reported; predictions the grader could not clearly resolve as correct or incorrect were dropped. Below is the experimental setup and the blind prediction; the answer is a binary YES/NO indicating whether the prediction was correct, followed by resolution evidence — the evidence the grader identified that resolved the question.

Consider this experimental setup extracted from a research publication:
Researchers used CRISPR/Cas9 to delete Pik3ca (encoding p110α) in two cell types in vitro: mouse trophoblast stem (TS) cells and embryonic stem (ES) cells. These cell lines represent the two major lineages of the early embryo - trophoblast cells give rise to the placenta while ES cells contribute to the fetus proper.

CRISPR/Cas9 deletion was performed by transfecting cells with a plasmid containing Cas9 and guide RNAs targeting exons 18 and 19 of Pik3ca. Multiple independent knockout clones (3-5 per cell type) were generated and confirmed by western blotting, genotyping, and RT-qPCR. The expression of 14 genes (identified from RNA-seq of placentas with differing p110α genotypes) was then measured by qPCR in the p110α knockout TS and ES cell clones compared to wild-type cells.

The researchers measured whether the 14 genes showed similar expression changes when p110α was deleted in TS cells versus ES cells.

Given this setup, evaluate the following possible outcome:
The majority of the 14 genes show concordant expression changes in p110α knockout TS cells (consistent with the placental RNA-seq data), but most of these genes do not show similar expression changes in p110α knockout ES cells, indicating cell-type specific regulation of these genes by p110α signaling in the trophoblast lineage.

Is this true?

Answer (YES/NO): NO